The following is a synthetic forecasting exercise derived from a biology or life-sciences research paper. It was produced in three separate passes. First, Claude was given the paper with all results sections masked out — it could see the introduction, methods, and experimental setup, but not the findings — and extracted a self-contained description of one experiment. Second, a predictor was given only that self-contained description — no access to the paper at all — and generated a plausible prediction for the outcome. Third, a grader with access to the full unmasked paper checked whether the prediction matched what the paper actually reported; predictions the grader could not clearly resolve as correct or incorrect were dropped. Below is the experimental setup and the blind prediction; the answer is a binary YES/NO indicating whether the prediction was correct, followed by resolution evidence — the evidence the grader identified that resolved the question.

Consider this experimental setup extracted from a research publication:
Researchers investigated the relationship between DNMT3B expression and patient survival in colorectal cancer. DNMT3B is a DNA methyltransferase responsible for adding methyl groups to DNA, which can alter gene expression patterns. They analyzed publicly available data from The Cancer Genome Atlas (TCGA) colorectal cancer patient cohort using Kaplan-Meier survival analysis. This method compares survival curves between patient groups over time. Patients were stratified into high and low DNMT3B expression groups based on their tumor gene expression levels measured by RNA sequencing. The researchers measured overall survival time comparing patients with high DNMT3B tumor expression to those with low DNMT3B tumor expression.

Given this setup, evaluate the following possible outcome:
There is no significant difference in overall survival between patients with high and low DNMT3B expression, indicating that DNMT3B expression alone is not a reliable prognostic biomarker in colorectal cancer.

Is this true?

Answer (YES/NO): NO